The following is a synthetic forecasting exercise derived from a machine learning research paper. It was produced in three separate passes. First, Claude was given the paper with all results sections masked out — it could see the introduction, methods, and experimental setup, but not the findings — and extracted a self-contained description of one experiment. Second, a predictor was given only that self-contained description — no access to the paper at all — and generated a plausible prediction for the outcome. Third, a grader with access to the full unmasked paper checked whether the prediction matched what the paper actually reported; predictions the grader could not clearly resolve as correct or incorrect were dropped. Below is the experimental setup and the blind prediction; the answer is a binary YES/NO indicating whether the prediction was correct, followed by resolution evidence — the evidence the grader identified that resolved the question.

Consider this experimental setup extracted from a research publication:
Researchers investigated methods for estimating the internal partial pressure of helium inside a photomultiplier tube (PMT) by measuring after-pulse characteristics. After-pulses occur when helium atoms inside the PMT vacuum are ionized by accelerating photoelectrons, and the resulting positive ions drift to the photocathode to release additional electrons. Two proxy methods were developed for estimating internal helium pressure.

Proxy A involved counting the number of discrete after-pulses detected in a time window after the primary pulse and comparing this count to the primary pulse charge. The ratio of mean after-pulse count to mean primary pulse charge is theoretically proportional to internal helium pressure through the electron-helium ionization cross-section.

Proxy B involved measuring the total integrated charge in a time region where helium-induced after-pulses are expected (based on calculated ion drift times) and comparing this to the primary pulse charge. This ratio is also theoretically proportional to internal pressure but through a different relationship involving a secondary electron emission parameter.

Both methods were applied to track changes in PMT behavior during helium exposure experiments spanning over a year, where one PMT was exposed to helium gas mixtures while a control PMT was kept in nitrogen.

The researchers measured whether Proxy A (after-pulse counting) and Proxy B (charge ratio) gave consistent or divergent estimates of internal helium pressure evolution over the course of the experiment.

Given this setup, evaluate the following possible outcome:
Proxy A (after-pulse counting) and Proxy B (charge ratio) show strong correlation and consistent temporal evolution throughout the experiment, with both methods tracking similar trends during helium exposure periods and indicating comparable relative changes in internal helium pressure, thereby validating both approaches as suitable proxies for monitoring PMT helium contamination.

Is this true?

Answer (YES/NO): NO